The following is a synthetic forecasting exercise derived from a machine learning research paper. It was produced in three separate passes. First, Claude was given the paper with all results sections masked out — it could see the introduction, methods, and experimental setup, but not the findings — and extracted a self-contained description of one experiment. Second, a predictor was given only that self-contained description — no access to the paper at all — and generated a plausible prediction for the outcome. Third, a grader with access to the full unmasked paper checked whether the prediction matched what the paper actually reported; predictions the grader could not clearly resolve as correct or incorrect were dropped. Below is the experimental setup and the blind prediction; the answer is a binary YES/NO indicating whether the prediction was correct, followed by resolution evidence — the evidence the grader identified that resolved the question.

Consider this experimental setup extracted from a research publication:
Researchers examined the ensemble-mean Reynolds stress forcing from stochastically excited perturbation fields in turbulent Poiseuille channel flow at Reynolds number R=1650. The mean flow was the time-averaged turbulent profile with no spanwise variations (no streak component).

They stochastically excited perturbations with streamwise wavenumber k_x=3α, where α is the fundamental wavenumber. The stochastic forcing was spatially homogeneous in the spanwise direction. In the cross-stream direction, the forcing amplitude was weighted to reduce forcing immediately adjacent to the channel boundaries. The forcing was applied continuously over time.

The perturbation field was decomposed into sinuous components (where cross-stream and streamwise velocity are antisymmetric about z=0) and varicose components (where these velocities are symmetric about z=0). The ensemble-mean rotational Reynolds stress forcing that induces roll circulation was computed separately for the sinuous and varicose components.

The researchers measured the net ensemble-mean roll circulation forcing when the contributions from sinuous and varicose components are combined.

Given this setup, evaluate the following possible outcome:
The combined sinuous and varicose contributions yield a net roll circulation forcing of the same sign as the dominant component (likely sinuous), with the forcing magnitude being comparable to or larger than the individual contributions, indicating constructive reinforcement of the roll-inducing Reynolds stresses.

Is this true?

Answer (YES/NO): NO